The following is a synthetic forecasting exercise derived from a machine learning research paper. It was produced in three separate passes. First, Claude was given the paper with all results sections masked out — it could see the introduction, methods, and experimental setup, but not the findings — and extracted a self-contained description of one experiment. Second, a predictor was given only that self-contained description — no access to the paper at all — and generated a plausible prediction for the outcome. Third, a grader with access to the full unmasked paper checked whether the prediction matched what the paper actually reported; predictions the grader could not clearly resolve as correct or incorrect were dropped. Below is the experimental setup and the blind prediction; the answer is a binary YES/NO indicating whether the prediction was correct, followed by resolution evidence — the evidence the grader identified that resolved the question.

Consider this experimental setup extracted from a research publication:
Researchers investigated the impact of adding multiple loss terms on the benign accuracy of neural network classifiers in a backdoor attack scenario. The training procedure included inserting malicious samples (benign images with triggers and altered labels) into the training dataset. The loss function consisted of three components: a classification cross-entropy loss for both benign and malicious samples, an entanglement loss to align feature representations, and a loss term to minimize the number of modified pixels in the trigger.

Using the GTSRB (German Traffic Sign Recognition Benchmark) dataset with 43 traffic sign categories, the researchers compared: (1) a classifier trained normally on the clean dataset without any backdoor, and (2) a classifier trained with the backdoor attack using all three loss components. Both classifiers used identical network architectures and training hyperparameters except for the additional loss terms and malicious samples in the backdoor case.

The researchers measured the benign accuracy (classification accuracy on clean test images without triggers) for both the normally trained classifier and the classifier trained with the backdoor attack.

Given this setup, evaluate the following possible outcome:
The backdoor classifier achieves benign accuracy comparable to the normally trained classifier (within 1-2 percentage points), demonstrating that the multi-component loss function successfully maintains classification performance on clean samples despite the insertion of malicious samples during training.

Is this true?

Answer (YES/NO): YES